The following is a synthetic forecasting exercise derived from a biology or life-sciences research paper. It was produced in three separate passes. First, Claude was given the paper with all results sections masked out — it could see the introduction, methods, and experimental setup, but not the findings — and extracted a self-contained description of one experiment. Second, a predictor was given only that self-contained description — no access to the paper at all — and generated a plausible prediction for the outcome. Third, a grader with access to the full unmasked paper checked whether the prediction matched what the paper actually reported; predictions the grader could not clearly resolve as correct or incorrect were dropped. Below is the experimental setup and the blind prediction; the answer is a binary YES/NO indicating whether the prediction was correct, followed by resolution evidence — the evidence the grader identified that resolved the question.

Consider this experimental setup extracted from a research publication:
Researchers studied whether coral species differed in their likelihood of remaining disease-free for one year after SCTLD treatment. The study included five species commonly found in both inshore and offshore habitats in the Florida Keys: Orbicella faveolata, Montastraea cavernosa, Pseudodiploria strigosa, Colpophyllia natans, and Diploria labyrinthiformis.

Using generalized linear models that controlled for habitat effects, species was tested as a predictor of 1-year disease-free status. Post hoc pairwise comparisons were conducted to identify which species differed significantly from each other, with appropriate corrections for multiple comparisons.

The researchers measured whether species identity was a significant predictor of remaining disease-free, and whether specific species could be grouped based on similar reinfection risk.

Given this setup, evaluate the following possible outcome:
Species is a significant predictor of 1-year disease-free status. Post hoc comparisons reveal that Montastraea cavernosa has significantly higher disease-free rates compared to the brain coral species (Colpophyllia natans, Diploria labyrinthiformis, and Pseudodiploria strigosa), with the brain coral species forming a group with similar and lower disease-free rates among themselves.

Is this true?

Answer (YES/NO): NO